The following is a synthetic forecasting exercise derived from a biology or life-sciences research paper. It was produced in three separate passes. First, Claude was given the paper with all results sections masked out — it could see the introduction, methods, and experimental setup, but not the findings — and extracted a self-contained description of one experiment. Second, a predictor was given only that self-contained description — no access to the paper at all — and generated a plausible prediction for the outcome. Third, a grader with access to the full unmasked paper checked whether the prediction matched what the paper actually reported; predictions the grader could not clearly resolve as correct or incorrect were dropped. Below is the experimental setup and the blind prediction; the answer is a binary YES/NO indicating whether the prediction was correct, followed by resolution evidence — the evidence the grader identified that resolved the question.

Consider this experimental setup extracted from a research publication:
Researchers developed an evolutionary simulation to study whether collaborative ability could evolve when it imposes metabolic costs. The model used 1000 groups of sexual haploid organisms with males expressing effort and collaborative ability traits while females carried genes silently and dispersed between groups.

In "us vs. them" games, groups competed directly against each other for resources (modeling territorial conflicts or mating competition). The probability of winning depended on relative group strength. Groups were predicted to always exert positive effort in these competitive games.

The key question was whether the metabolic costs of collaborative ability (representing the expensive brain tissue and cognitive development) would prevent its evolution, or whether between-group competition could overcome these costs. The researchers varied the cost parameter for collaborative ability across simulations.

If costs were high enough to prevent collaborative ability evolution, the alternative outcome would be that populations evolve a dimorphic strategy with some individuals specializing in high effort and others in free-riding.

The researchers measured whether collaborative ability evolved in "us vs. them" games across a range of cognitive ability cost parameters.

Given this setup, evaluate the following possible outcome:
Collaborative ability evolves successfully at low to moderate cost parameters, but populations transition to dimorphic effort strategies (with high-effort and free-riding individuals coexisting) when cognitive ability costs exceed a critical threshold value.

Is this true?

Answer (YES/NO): YES